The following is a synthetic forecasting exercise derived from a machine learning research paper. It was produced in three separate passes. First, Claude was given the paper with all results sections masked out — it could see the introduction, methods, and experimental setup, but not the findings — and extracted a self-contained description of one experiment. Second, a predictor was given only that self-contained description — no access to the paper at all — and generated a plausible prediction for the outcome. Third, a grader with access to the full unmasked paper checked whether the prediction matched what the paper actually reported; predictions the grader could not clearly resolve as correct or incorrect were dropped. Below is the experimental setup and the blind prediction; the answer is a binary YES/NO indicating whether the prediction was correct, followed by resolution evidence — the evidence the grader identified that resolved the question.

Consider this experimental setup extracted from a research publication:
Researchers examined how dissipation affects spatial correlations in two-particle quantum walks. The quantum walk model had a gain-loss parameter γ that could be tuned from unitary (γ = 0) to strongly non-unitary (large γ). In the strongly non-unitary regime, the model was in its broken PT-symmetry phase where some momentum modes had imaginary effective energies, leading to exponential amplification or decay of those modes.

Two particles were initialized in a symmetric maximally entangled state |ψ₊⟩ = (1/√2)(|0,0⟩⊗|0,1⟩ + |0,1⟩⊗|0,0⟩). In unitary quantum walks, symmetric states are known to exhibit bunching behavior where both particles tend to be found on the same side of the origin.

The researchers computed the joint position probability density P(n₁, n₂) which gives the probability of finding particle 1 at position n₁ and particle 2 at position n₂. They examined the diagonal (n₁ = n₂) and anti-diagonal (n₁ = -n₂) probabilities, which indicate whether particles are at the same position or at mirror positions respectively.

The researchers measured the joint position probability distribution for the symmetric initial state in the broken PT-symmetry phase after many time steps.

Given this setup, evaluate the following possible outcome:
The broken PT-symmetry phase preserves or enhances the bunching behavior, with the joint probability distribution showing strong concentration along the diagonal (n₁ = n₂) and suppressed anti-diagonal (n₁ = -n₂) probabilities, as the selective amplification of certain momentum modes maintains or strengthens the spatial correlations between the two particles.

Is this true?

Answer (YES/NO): NO